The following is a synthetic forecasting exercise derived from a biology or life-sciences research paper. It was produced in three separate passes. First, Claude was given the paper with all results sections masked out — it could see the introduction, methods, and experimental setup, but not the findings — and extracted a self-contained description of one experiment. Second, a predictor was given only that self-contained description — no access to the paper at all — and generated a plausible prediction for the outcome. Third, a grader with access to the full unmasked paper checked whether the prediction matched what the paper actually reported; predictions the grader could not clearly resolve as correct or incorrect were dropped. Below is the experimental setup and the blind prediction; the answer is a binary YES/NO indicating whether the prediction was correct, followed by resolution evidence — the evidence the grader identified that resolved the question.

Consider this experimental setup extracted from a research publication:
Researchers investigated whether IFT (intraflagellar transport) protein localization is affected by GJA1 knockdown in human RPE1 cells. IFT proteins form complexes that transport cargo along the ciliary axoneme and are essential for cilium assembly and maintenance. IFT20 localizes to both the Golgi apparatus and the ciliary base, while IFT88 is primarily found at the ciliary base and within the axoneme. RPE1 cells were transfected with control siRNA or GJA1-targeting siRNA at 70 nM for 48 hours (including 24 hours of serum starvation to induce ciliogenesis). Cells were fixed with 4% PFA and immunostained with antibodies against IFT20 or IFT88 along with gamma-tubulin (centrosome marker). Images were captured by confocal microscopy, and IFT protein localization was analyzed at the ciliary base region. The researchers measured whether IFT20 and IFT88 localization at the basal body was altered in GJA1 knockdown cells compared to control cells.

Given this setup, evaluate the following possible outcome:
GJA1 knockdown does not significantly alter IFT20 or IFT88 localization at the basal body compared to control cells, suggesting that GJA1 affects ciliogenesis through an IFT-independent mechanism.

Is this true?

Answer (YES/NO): YES